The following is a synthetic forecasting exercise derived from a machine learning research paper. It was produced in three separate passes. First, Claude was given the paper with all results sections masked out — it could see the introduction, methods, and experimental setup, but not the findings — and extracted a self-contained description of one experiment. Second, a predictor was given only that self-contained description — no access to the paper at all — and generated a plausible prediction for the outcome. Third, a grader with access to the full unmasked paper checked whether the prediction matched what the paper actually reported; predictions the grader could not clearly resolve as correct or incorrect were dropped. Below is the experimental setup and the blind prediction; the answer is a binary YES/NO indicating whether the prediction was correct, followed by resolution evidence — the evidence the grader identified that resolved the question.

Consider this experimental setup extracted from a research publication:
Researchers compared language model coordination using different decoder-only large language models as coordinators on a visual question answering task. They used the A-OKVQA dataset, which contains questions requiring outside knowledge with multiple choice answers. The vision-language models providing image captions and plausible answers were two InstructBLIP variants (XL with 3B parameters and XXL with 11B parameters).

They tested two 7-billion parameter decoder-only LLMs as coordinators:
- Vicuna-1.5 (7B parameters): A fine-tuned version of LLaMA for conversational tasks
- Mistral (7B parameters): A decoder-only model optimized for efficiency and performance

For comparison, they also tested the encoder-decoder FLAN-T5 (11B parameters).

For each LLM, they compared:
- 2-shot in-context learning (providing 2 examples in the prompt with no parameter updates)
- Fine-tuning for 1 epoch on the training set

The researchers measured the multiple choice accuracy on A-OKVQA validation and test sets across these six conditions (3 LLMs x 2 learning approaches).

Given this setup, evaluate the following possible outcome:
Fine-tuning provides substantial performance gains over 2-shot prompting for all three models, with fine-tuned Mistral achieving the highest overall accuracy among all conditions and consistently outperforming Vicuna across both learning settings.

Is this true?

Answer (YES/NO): NO